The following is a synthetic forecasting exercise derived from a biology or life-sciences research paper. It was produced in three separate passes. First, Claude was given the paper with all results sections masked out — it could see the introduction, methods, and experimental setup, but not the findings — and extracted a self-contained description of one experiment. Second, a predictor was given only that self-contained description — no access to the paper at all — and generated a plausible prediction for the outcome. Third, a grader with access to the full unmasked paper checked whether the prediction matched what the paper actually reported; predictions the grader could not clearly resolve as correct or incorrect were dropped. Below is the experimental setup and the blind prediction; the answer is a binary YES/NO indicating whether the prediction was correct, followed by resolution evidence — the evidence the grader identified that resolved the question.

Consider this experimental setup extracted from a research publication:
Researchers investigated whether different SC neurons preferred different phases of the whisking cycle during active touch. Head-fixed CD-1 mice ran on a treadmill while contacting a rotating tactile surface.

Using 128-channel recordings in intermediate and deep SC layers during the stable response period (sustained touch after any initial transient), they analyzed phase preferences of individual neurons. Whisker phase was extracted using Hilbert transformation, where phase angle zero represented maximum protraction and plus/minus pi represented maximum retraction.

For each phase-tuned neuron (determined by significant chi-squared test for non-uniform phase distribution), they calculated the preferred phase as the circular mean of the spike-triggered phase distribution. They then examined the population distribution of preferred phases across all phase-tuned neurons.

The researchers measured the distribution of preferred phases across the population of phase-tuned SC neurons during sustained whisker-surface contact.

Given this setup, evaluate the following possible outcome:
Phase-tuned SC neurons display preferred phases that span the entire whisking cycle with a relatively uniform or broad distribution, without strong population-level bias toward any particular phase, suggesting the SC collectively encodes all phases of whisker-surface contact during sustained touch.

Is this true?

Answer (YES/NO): NO